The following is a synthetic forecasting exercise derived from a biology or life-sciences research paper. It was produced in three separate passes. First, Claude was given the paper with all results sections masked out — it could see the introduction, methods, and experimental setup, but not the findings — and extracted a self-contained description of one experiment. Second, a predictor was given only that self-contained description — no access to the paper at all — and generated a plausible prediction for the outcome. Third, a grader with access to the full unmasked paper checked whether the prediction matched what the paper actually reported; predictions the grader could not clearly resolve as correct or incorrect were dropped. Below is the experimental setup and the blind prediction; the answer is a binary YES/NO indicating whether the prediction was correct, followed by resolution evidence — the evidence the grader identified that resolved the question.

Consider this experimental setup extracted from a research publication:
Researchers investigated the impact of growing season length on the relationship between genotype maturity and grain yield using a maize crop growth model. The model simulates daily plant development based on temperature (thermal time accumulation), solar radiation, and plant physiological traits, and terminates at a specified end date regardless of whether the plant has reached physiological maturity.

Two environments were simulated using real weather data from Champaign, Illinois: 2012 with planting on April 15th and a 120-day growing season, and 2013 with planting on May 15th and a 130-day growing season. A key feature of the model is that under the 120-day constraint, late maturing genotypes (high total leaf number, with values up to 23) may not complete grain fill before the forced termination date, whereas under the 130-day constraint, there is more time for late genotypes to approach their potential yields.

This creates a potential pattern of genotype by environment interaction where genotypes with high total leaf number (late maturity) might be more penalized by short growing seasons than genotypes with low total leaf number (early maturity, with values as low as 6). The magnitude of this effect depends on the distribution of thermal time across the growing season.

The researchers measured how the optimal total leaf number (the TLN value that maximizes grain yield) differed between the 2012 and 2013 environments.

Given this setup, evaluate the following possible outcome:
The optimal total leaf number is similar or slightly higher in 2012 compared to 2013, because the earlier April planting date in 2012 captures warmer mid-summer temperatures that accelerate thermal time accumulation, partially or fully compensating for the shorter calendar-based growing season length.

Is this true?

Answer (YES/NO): NO